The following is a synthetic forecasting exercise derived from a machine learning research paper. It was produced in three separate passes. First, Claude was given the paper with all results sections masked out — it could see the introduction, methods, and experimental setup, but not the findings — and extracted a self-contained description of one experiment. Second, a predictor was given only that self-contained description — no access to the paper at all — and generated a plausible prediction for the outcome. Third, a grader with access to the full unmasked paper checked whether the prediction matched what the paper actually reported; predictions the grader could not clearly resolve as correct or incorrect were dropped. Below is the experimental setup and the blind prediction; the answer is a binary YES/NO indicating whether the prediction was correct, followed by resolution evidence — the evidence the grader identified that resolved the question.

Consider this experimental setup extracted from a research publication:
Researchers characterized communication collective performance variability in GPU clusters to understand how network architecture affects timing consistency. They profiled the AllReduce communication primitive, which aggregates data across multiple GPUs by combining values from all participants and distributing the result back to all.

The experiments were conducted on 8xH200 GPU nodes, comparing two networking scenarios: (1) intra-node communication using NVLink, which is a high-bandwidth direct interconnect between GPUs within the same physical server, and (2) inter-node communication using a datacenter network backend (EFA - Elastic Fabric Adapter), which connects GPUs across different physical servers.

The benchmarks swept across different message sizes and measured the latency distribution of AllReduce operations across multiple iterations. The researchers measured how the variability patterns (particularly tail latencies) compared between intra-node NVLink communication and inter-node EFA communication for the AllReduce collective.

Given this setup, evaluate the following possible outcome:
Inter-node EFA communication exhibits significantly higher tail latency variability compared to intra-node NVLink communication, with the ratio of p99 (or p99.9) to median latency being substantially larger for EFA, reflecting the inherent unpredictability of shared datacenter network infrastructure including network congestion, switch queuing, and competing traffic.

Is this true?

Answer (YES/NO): YES